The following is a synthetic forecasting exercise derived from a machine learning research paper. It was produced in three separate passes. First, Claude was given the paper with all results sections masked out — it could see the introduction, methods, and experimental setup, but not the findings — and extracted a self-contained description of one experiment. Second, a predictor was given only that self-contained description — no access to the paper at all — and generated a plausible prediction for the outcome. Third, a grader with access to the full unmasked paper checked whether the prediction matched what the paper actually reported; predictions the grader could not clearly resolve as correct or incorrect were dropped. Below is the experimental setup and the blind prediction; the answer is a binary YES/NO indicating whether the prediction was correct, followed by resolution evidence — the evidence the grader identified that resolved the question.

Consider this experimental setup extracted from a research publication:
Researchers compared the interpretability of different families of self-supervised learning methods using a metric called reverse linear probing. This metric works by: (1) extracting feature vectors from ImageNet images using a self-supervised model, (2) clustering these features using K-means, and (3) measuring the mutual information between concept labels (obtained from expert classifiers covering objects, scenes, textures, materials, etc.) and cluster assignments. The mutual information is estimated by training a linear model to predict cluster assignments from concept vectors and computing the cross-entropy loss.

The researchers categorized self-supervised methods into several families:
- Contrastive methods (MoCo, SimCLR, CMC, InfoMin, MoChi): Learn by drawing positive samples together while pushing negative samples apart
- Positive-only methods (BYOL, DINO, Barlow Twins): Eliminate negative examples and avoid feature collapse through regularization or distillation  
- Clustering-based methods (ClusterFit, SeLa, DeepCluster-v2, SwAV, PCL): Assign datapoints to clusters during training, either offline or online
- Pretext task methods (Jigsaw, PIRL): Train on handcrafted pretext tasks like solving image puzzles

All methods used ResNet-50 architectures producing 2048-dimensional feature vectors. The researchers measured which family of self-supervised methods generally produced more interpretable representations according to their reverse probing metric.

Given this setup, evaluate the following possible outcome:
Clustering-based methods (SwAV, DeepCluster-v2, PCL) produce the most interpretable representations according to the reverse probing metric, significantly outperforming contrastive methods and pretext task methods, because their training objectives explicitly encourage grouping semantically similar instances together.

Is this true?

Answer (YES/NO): NO